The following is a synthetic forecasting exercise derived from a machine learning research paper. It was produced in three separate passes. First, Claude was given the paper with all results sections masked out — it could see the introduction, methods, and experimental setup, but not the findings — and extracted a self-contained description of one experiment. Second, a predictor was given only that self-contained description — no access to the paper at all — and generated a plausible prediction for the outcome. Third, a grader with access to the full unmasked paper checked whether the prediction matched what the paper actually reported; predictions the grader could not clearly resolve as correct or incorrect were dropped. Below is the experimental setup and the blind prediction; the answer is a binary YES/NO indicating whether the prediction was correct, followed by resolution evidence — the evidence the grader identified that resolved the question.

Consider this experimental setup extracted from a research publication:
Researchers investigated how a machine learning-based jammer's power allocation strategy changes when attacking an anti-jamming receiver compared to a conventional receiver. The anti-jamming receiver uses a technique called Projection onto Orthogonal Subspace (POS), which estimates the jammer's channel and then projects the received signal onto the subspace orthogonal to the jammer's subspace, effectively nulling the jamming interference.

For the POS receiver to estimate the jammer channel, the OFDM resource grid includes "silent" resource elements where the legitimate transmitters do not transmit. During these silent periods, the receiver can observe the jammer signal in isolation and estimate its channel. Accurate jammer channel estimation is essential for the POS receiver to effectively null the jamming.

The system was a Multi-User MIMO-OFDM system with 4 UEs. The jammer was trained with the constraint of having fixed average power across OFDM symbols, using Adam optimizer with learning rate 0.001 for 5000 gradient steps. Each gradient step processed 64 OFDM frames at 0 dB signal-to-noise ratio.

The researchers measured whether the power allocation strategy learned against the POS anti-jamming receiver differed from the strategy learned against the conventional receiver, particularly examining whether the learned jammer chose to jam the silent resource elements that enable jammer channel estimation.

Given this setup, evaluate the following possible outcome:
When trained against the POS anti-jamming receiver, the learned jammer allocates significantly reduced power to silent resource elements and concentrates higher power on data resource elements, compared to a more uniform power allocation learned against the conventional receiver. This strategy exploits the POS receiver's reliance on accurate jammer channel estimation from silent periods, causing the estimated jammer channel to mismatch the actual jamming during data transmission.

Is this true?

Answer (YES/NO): YES